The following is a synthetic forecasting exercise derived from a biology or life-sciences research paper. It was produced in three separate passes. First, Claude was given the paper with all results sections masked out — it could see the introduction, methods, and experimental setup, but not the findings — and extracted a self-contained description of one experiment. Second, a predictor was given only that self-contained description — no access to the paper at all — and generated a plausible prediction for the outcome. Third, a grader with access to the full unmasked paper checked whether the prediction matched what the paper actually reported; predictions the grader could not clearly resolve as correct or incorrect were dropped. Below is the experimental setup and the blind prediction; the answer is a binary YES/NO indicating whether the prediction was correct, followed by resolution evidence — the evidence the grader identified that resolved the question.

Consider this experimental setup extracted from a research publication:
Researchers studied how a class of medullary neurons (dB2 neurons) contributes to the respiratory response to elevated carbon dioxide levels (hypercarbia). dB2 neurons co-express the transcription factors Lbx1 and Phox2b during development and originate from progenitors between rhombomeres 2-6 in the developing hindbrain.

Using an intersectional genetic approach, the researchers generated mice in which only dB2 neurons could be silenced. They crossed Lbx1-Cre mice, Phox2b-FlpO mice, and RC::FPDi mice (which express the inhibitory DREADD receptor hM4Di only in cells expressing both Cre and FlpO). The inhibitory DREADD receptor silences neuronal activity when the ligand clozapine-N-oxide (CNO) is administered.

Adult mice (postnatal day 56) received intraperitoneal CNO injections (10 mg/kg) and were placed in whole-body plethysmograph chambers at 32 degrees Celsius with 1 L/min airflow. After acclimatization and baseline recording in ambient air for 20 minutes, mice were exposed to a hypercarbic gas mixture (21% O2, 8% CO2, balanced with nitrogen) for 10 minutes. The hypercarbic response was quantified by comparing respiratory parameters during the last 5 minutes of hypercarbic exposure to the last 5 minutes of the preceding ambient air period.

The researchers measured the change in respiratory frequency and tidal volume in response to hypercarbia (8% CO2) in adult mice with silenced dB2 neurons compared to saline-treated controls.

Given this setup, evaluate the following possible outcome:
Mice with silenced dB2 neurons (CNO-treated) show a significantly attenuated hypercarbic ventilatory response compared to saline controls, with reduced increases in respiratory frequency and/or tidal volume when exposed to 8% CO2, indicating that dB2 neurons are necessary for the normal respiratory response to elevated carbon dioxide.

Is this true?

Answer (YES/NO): YES